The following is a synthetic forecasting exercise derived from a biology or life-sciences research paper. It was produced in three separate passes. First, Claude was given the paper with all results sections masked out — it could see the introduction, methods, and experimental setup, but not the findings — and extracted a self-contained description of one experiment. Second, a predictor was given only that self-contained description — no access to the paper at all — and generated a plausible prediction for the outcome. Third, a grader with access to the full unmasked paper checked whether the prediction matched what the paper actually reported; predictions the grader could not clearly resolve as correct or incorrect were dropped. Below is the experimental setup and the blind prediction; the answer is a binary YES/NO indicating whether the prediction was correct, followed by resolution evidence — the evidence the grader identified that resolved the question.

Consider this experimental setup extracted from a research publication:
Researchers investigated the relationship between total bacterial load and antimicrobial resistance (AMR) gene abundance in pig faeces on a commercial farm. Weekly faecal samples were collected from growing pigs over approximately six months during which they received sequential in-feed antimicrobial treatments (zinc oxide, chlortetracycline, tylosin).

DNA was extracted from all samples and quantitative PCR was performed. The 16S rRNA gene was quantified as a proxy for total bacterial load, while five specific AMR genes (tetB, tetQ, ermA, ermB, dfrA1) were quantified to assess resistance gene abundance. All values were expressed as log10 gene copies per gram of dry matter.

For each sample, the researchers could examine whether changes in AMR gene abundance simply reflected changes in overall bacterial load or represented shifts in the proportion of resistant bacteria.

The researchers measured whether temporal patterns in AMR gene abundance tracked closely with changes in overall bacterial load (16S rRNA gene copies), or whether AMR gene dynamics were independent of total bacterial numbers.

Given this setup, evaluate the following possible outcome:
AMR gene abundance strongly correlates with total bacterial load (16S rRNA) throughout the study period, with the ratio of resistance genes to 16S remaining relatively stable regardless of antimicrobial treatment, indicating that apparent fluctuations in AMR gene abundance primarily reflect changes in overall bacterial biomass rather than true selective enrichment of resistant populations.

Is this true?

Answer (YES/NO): NO